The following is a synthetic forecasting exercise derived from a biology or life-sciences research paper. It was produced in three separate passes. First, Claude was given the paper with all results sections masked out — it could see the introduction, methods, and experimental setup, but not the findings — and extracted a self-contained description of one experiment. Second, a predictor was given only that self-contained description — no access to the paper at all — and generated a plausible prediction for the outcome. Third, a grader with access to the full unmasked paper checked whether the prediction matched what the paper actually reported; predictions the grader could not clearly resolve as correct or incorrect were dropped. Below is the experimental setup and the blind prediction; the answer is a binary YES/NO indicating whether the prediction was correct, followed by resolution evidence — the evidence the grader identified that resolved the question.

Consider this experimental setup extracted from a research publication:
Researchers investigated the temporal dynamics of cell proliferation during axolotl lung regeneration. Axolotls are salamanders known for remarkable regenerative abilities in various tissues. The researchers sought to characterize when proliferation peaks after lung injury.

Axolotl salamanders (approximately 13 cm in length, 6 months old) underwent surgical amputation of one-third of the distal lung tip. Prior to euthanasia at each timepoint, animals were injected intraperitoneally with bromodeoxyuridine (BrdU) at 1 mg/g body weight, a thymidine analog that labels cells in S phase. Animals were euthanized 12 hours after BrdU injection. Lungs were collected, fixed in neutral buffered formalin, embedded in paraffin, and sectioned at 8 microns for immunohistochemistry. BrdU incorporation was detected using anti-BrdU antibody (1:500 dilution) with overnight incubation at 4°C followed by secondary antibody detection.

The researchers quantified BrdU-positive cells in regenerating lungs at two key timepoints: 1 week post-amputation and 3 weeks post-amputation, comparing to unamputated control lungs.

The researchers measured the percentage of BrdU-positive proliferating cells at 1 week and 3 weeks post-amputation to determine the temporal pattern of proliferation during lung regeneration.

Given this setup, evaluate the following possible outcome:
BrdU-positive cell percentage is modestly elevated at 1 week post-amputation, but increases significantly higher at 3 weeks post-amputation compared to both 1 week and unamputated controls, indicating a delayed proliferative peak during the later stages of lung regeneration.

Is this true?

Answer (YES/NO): YES